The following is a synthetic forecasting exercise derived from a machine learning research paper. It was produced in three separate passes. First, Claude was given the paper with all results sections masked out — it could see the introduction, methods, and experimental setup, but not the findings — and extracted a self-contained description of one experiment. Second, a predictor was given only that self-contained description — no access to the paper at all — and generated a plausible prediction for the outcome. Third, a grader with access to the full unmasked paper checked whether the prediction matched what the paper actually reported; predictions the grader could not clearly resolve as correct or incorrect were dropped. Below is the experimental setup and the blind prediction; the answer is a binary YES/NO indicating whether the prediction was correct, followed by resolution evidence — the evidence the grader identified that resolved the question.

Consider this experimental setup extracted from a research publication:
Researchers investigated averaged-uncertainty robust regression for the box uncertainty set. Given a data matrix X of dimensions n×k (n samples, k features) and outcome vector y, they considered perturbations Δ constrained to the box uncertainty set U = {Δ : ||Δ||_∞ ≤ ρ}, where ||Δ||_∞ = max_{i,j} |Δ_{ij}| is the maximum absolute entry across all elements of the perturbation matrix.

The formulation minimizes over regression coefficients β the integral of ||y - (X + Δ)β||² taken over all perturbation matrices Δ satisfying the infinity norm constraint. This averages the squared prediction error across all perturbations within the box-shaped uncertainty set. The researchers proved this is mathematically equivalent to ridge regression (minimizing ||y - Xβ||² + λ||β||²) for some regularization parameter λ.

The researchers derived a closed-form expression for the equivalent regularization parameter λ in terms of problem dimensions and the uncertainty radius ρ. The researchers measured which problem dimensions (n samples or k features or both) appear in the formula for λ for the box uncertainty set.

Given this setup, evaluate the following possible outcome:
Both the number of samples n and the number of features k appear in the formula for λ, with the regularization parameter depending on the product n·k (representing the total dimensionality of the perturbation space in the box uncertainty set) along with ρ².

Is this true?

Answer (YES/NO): NO